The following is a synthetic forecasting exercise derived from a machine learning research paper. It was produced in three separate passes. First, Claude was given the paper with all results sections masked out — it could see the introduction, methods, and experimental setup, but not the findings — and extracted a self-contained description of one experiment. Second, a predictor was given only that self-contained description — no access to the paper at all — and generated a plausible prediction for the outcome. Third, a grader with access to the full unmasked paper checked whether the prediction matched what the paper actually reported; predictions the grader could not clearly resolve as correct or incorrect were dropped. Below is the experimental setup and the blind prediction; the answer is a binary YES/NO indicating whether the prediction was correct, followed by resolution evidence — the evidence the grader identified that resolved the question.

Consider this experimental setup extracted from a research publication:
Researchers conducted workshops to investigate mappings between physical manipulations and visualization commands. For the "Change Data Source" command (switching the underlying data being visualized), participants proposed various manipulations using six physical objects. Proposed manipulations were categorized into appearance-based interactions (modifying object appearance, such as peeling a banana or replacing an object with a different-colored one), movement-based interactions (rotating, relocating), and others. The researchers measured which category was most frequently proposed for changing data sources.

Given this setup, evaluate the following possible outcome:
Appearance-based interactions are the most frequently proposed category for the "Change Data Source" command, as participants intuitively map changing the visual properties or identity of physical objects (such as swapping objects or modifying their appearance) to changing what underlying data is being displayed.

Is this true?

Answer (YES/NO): YES